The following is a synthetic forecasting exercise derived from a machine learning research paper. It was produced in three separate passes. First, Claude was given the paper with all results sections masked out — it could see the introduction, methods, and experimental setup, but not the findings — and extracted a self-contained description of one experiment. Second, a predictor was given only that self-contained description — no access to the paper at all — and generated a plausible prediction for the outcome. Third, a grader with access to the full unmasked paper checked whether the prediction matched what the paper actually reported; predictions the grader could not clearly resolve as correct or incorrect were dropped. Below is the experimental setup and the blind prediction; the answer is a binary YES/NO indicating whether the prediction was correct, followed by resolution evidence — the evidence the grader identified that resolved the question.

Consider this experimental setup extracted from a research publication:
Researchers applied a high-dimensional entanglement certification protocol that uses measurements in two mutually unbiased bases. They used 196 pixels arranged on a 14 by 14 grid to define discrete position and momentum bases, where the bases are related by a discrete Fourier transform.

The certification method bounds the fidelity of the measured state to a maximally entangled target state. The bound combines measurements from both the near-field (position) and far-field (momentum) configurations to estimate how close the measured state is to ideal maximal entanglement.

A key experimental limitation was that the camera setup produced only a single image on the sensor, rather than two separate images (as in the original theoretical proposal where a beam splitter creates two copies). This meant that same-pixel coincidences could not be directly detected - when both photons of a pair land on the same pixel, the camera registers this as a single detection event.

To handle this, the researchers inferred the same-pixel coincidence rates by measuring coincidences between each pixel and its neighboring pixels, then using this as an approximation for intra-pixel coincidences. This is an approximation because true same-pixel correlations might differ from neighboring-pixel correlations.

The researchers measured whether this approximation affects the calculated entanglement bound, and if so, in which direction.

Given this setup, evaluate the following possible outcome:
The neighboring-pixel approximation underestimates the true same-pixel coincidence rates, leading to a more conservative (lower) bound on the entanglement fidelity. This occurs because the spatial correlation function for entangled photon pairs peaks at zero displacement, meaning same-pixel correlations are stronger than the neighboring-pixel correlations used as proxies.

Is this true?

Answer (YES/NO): YES